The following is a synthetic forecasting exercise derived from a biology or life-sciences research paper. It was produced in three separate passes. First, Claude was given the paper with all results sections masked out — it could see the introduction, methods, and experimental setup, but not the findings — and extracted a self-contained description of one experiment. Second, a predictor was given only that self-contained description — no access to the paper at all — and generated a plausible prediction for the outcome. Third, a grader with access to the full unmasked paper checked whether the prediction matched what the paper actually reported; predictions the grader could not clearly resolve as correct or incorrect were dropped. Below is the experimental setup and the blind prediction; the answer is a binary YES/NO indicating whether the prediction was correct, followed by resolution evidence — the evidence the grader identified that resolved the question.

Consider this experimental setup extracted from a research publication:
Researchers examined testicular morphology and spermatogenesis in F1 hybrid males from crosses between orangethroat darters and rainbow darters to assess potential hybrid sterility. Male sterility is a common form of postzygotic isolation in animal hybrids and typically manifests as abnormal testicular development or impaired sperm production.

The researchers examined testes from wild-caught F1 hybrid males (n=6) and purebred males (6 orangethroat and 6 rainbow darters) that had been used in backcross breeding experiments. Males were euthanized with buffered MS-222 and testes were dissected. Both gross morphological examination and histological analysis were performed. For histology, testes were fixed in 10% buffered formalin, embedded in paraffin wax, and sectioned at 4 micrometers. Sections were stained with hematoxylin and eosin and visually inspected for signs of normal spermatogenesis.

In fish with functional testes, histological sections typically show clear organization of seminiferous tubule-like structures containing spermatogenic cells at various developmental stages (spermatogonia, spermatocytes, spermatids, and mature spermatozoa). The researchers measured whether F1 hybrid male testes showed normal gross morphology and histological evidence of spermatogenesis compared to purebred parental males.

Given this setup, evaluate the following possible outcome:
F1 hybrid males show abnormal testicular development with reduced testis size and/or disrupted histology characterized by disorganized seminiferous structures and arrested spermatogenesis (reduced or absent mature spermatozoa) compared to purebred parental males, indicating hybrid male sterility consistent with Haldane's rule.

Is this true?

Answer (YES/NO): NO